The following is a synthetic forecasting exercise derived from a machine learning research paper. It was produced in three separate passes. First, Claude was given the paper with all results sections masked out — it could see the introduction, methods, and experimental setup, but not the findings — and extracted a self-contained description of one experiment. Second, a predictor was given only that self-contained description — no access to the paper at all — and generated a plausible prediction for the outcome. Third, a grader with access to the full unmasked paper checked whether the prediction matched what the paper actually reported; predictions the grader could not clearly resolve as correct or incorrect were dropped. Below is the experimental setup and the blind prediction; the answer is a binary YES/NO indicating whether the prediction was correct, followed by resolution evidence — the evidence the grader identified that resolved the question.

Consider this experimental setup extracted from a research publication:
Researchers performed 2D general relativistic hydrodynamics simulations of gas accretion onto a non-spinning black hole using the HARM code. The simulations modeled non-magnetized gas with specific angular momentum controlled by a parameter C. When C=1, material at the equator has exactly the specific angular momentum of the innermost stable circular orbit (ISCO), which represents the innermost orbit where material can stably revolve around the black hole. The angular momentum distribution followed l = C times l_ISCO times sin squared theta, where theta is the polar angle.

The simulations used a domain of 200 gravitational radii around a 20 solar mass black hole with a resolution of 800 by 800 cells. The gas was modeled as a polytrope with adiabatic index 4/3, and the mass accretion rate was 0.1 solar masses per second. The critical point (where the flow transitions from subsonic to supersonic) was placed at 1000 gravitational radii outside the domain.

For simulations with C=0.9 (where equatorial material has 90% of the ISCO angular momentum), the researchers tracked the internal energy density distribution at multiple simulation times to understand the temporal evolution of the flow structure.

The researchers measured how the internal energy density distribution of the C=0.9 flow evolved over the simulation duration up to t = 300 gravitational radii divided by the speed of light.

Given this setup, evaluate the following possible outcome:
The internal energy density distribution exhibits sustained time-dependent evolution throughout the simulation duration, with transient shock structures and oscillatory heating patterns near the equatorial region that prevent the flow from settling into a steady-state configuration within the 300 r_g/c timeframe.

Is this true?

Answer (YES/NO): NO